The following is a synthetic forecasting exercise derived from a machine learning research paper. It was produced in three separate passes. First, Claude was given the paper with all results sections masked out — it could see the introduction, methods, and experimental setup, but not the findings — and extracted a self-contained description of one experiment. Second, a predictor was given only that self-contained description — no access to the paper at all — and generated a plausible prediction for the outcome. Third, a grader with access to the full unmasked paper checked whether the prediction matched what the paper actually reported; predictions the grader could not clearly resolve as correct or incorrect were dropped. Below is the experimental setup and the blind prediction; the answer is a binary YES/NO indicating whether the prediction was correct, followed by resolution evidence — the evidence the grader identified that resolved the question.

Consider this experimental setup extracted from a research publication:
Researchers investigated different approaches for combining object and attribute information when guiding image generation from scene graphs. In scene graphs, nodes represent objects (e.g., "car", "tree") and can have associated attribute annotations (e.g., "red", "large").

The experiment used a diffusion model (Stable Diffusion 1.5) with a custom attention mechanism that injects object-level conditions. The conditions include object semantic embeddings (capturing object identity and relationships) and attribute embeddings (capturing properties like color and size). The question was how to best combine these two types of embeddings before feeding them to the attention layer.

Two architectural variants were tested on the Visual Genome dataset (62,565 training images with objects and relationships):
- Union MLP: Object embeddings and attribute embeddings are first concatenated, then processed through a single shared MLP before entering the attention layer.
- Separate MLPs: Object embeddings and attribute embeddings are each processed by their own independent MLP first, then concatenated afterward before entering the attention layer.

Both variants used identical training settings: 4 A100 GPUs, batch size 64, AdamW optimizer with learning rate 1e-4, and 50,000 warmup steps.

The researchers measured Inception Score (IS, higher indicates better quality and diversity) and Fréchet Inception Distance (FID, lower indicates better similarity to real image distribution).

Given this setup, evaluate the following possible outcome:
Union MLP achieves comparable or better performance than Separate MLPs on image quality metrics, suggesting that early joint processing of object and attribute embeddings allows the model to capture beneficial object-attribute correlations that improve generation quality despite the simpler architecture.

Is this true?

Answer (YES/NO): NO